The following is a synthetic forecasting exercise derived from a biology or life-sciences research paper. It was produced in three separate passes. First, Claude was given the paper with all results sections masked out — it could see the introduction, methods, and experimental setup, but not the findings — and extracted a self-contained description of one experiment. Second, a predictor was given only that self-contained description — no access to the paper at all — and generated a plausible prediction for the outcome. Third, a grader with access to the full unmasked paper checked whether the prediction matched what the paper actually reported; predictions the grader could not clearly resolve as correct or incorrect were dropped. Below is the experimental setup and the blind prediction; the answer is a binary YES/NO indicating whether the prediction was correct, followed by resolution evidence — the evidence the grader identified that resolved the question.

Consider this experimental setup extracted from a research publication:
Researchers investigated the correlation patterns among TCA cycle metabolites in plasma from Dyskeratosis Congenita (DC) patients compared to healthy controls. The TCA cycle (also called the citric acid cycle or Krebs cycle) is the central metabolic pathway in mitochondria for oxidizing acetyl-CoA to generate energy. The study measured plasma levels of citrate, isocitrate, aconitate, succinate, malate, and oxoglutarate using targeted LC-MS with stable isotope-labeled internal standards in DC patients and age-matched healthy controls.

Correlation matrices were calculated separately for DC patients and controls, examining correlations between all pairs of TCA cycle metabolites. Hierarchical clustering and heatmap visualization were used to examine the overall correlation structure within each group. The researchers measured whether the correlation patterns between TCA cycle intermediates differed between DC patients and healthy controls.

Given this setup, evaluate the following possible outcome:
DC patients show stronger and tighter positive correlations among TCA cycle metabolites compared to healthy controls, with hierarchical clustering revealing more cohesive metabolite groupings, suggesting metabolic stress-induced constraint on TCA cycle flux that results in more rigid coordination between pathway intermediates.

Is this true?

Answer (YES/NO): YES